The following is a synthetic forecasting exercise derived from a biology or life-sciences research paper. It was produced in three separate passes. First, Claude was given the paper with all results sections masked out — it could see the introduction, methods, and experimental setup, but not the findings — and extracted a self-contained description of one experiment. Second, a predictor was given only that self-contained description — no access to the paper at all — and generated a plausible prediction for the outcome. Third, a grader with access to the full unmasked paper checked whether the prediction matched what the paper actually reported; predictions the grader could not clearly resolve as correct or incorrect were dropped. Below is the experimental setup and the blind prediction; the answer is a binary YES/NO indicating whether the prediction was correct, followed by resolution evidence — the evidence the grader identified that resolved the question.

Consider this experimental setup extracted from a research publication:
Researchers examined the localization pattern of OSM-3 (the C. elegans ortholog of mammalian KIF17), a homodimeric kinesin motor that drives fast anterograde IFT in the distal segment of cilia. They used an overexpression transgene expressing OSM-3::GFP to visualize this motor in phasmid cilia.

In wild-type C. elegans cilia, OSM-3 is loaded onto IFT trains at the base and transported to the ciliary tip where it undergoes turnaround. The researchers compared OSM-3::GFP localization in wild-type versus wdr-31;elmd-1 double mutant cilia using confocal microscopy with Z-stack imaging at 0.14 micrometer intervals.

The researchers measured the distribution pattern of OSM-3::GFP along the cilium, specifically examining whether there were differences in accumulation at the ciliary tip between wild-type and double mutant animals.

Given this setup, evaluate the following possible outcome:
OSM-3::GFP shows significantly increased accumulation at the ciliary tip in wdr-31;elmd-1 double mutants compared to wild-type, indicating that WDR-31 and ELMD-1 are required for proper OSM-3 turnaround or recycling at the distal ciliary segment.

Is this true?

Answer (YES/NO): YES